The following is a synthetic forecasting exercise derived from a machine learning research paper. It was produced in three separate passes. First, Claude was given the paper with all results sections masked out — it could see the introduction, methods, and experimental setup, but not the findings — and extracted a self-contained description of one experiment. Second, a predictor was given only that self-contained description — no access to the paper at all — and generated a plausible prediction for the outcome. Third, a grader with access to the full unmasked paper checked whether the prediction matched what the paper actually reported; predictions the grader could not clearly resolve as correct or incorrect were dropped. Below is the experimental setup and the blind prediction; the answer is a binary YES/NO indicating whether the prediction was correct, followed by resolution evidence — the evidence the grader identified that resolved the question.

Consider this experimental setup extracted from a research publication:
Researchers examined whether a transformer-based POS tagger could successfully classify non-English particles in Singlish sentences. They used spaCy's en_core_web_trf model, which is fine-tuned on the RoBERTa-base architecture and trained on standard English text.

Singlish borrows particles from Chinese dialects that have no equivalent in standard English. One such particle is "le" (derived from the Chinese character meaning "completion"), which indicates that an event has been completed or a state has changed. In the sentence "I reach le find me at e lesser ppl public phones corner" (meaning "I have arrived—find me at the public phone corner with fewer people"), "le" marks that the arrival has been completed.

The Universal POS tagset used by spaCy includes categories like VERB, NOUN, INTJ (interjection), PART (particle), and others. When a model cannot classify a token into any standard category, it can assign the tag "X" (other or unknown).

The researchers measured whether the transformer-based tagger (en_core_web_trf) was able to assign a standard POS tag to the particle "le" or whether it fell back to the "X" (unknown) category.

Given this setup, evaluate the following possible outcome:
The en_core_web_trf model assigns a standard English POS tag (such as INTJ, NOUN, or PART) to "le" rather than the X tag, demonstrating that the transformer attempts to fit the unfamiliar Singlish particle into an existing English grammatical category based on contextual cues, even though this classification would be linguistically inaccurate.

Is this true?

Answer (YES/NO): NO